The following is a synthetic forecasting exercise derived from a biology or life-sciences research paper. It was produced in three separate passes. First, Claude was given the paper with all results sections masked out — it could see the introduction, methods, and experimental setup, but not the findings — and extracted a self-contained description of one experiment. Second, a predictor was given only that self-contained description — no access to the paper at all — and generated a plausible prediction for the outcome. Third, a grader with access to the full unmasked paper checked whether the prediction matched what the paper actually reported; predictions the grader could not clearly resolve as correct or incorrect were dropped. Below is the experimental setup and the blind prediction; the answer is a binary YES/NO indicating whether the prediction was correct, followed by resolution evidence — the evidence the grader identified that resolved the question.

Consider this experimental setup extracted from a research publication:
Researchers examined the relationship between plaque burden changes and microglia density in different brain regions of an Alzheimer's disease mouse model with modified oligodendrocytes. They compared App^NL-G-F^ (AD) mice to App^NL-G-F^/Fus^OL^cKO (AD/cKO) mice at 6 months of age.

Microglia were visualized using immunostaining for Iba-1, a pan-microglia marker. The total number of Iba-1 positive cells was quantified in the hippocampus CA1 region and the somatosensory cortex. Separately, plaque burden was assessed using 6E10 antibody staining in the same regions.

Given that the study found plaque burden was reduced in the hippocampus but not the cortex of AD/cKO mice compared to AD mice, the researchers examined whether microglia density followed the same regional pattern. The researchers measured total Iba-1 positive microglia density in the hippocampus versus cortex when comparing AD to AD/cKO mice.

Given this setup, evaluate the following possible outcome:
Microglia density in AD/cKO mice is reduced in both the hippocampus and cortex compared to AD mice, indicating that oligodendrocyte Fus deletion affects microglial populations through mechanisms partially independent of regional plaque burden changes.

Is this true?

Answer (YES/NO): NO